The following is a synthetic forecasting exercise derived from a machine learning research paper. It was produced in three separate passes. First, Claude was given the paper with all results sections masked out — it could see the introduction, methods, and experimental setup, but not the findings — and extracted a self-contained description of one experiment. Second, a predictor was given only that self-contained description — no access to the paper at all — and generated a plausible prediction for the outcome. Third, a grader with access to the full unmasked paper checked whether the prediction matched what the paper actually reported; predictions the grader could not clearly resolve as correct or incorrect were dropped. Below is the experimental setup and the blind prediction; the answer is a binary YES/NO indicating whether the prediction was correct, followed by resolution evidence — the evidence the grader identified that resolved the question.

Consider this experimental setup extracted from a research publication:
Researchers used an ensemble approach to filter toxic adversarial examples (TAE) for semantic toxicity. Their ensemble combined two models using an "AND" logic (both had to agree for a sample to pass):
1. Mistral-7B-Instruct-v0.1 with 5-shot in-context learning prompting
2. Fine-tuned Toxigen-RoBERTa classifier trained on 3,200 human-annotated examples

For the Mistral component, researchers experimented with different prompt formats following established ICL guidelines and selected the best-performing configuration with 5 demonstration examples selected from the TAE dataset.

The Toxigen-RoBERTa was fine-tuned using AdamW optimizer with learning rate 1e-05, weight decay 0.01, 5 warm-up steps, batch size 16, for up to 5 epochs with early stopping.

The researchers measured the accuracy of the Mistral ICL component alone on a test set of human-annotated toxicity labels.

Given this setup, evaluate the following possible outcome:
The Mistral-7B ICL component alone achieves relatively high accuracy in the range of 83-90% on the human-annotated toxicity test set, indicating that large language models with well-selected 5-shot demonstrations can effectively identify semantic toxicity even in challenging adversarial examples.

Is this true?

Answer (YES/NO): NO